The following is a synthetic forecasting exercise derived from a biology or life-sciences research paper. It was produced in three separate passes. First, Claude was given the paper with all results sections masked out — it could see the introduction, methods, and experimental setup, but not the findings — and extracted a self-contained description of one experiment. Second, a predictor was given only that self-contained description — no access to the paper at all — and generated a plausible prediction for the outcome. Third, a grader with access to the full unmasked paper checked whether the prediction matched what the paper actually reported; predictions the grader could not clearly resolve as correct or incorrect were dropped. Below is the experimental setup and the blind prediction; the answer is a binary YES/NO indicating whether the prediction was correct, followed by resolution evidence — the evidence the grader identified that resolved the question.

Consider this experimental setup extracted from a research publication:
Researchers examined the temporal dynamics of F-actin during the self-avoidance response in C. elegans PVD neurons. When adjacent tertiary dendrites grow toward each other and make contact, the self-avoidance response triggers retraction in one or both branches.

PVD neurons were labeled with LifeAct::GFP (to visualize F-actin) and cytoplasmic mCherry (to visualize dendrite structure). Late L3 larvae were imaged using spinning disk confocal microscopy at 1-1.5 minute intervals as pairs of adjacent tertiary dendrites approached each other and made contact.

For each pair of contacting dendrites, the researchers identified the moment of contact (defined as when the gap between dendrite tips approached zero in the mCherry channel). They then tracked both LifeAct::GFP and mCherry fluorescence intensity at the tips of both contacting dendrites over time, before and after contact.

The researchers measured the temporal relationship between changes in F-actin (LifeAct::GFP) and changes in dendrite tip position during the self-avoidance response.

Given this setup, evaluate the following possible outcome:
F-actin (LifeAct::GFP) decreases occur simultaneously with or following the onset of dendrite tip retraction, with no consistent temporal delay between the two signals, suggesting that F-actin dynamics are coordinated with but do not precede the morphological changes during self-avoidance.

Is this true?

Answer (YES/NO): NO